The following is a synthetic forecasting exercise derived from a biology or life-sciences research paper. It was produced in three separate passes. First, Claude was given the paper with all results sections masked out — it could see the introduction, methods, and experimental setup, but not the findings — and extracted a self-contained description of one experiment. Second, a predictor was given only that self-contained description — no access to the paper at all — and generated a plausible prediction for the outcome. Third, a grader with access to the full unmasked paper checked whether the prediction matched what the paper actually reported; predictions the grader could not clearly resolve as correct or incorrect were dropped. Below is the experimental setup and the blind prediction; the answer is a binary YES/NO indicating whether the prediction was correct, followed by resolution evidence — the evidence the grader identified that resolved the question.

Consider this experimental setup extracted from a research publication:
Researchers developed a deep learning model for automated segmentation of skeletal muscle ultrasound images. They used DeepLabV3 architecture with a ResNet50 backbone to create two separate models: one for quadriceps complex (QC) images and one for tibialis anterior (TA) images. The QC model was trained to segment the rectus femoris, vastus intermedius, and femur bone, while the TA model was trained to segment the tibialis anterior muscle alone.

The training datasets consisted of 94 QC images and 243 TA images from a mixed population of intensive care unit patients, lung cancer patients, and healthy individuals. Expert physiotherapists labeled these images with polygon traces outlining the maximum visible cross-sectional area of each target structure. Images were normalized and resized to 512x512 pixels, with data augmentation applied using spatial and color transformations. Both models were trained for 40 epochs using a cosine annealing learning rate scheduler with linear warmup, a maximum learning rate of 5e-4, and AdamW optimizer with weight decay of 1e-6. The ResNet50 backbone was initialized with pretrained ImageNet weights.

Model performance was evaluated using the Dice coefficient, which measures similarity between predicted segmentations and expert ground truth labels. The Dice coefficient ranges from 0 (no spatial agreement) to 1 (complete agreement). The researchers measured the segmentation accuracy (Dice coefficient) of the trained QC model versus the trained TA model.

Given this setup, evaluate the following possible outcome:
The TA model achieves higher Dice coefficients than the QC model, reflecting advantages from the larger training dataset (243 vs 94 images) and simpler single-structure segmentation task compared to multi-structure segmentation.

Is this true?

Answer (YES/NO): YES